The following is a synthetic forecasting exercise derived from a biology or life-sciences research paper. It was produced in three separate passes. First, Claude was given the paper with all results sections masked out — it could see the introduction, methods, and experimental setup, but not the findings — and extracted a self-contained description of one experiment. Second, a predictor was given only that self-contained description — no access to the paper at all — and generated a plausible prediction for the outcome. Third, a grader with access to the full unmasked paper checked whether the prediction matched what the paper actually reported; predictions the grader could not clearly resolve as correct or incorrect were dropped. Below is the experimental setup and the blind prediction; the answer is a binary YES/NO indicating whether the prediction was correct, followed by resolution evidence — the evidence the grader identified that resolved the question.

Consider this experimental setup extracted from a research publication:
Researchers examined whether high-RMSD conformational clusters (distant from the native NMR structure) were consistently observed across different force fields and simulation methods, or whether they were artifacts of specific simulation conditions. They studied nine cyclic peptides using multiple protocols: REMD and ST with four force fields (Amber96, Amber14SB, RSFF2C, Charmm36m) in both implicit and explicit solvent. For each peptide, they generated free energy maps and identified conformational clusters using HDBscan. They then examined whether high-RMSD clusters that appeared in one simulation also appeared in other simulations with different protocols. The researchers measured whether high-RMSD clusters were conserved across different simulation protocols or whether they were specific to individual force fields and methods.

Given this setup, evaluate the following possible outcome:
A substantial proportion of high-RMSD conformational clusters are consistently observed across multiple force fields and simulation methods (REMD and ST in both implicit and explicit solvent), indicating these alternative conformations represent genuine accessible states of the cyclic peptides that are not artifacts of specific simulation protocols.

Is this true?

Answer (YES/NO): NO